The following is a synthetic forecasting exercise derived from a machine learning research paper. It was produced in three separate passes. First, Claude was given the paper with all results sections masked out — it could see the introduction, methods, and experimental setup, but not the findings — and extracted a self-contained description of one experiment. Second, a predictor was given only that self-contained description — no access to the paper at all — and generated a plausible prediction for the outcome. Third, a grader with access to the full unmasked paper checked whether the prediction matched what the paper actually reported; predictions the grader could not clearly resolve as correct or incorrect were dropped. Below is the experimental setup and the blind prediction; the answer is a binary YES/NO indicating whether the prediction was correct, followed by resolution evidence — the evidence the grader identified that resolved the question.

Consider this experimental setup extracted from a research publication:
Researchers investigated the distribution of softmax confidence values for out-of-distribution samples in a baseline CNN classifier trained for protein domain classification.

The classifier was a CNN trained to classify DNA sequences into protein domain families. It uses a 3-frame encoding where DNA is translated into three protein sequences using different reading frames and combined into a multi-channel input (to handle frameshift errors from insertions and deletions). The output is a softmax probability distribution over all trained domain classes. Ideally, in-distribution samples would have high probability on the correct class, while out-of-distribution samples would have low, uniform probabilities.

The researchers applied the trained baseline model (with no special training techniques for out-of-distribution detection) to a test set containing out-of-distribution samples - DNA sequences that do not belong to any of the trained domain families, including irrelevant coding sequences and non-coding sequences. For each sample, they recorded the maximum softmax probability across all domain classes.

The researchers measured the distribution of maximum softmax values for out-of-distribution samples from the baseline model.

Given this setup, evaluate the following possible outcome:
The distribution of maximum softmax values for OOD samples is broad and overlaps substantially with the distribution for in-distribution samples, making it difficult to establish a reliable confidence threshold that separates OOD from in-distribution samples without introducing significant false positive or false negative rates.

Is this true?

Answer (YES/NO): YES